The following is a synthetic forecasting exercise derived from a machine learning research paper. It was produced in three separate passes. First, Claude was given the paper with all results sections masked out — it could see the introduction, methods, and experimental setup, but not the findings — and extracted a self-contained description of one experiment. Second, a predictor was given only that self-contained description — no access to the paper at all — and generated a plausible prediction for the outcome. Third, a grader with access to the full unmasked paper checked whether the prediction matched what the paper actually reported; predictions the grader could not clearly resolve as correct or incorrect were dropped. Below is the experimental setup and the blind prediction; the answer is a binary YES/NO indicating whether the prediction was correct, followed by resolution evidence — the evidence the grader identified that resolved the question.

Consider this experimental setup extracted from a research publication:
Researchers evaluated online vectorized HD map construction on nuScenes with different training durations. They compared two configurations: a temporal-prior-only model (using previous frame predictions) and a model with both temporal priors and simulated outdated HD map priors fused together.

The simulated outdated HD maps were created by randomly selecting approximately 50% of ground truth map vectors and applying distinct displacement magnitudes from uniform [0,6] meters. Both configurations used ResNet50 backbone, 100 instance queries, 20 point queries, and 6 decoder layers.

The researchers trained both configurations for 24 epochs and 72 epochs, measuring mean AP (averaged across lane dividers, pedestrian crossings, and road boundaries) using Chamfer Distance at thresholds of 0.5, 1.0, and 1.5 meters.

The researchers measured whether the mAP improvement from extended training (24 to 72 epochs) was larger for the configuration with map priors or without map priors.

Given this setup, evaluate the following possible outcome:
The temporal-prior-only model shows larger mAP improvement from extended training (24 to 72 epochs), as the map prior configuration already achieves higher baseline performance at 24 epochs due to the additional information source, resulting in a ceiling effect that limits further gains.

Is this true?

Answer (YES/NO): YES